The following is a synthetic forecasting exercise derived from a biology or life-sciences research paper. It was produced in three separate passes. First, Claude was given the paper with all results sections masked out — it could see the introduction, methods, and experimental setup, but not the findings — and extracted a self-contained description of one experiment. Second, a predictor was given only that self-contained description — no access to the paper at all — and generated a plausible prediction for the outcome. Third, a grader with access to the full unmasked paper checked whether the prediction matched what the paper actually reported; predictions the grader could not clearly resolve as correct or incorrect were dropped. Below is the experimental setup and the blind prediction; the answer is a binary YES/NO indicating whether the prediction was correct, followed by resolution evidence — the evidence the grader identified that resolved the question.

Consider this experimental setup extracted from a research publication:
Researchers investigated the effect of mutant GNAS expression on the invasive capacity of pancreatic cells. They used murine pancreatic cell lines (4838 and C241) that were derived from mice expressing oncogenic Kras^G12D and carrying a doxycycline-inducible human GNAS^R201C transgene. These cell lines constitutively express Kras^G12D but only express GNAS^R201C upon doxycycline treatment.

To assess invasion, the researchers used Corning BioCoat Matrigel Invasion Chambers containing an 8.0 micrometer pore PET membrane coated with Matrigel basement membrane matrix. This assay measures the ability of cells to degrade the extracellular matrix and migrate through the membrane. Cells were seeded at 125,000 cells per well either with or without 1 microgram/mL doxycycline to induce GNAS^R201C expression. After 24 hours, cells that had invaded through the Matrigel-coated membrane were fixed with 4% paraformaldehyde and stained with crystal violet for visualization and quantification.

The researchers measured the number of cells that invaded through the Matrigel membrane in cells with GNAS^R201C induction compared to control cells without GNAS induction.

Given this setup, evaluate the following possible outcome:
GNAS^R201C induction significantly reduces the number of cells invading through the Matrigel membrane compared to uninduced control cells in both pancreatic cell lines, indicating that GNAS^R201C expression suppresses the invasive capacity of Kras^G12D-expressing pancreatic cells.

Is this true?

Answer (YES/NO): YES